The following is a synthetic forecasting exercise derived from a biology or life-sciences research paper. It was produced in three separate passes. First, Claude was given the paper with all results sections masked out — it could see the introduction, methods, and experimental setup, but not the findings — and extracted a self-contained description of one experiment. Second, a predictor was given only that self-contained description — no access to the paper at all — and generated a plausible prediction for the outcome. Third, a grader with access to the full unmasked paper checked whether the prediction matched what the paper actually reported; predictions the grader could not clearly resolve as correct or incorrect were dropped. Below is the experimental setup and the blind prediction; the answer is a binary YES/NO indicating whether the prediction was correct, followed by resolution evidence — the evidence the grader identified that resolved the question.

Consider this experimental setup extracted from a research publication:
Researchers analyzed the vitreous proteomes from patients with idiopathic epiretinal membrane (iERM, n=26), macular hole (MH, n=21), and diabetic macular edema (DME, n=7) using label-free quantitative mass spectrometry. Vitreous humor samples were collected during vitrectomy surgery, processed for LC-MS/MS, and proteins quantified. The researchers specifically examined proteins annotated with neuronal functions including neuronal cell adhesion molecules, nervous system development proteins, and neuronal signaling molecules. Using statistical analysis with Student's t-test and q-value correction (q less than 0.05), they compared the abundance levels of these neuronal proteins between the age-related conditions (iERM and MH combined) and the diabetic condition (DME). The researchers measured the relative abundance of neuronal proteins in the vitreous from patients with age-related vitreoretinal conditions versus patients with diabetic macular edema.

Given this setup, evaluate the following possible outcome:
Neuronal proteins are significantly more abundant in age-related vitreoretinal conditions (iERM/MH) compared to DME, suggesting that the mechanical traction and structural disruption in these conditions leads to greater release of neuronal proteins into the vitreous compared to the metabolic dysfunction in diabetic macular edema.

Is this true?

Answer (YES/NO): YES